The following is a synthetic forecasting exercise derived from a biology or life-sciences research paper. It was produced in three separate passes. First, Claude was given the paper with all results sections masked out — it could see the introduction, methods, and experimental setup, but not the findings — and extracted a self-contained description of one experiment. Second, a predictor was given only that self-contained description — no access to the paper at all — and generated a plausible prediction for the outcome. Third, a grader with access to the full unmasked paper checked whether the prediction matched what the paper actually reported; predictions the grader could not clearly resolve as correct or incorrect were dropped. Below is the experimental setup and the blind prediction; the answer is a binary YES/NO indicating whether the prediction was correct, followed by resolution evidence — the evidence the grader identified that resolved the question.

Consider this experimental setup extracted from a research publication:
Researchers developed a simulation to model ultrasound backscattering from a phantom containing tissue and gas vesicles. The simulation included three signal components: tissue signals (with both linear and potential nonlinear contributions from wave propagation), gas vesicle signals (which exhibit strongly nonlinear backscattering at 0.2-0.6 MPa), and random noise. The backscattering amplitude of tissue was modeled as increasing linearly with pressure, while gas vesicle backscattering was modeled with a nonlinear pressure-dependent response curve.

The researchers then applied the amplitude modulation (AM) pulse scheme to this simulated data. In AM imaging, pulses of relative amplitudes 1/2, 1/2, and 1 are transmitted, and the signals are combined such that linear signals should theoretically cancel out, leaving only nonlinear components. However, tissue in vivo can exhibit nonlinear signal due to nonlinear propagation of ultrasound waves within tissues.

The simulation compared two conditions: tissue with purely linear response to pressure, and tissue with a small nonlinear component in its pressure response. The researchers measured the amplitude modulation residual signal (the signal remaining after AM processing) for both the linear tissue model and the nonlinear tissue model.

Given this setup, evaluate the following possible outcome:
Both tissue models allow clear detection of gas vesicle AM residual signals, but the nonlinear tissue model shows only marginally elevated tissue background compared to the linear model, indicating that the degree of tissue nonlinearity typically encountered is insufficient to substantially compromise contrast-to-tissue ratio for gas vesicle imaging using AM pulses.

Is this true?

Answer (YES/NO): NO